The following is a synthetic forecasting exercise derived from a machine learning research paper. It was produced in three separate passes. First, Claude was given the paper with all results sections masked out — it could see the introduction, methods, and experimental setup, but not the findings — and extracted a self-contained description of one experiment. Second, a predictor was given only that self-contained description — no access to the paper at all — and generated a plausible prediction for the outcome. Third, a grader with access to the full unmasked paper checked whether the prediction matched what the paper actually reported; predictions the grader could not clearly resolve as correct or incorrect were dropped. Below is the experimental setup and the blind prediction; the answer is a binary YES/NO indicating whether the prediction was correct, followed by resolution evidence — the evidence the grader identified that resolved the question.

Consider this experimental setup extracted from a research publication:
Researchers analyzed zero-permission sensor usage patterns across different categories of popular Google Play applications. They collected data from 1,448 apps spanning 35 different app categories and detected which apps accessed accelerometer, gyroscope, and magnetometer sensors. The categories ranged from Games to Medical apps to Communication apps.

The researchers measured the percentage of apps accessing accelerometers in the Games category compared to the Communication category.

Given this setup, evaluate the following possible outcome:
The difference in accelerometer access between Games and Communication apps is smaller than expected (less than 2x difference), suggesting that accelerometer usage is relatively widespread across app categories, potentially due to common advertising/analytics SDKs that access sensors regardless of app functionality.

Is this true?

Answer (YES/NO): NO